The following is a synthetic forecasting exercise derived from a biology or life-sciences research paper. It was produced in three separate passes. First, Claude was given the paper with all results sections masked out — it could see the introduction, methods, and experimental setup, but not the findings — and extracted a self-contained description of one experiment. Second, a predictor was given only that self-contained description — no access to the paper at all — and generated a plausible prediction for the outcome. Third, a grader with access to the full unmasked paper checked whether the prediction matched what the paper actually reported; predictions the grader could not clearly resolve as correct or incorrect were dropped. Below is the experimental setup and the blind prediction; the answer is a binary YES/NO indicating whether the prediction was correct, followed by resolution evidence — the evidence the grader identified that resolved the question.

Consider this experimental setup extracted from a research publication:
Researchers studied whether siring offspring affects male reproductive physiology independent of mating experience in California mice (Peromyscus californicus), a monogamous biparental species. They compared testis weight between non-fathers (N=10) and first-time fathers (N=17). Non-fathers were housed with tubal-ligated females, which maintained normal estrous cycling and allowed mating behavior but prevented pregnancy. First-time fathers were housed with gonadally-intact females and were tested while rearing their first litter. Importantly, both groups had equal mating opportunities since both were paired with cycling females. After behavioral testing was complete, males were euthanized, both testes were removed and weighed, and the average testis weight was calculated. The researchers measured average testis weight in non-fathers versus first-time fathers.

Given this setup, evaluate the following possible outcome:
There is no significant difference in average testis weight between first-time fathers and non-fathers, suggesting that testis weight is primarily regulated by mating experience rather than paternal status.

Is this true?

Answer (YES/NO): NO